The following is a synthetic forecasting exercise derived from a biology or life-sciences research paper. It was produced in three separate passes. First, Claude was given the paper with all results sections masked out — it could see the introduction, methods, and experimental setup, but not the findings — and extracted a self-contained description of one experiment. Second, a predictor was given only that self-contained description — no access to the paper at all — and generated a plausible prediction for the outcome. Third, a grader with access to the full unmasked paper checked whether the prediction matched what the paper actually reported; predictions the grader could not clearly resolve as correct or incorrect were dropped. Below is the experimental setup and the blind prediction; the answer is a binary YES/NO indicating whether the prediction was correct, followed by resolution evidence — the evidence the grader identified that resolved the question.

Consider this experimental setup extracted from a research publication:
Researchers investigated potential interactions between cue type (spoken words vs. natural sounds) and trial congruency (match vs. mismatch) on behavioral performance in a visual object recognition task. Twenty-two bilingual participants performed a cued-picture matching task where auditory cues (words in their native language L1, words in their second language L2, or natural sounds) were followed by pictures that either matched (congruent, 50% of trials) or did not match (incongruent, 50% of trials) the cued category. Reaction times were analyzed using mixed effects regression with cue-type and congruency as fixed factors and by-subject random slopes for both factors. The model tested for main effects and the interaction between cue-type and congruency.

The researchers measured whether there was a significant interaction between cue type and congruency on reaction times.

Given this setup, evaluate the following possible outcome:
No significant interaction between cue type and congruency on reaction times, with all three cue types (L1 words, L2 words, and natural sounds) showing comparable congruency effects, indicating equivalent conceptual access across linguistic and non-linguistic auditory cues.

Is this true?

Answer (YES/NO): YES